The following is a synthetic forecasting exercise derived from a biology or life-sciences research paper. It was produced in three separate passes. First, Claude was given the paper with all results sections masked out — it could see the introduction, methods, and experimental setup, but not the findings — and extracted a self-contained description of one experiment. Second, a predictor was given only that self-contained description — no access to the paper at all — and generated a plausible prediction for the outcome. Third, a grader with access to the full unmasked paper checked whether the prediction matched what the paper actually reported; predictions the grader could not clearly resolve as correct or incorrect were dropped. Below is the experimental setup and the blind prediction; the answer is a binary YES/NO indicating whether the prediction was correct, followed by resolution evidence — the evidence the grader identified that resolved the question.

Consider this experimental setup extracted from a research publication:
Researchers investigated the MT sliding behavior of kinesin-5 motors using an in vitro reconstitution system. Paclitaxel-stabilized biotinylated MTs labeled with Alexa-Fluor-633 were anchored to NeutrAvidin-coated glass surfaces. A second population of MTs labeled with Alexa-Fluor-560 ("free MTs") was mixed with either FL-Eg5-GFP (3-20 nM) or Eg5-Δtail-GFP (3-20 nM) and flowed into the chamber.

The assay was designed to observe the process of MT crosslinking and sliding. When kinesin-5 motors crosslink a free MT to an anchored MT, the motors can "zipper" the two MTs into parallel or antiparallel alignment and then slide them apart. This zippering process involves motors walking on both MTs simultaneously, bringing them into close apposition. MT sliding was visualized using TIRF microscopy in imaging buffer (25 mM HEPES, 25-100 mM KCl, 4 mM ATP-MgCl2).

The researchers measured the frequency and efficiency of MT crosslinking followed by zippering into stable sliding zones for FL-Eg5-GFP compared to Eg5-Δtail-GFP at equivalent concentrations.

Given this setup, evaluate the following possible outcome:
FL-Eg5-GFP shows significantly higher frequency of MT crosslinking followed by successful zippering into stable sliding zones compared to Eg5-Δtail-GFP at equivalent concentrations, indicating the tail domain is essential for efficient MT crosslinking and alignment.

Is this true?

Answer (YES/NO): YES